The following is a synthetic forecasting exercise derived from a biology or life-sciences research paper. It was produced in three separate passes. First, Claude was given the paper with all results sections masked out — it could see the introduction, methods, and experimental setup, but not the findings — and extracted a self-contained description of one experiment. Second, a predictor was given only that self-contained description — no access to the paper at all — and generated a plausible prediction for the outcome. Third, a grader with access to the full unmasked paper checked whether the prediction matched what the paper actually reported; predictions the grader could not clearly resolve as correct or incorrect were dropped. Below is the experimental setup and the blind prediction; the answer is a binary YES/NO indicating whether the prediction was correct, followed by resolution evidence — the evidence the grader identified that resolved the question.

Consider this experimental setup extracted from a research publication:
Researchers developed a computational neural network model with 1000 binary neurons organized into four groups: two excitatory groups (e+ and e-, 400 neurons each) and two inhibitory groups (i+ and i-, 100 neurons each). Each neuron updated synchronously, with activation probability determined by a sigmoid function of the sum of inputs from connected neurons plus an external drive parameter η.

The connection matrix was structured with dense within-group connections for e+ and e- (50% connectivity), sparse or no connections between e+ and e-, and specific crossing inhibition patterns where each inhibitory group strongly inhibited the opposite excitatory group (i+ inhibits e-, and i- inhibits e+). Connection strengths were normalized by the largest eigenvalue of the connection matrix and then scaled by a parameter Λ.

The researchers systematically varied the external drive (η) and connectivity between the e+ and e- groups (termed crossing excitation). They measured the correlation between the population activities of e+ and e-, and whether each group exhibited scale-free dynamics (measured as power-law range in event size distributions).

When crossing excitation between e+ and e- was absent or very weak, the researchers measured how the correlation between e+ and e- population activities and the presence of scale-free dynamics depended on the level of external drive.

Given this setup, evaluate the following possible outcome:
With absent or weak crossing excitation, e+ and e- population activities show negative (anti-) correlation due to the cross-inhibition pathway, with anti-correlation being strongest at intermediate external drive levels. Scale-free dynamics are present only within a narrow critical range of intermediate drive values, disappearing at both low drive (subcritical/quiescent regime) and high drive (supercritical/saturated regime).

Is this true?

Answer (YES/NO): NO